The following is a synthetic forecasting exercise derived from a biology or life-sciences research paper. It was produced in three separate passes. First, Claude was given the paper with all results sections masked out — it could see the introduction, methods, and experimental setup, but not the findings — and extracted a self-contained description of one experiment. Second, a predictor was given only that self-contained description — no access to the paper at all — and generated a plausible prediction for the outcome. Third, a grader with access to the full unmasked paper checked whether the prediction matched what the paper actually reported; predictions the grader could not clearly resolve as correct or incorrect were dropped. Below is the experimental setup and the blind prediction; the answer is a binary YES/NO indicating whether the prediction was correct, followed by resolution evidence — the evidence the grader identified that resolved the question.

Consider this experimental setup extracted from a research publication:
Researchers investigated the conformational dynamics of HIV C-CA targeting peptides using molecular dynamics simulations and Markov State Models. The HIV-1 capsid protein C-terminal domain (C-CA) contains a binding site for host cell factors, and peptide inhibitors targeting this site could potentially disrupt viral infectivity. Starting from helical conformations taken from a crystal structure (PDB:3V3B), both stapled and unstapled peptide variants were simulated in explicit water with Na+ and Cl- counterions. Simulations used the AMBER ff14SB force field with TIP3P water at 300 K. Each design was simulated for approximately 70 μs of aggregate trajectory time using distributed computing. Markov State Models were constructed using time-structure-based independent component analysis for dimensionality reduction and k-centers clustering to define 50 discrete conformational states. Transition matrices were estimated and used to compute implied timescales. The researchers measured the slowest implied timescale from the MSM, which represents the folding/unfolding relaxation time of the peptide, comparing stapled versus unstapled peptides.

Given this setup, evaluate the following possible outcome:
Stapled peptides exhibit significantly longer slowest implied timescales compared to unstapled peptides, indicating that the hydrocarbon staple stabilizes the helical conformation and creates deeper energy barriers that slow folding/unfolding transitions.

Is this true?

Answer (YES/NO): YES